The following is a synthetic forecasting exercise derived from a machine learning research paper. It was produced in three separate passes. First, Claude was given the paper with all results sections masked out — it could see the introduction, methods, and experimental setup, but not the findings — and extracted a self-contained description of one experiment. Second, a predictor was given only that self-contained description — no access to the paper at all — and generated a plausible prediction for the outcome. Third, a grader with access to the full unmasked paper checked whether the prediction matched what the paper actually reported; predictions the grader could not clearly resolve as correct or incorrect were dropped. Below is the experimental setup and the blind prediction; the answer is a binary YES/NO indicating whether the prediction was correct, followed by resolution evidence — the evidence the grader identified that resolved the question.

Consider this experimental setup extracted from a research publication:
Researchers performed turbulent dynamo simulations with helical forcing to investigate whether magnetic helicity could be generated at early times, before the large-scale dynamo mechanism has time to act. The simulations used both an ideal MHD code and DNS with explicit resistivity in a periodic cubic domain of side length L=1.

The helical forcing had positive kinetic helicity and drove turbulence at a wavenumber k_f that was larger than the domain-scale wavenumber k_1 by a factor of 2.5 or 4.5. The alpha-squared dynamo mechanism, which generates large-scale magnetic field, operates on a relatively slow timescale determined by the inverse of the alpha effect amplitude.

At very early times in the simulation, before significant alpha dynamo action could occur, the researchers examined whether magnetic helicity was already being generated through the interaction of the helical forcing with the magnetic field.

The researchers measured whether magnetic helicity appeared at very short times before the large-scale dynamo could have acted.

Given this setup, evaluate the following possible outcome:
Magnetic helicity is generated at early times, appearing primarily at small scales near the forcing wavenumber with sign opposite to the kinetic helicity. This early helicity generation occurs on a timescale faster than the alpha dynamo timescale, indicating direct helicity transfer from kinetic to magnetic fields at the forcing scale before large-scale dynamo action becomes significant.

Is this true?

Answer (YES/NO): NO